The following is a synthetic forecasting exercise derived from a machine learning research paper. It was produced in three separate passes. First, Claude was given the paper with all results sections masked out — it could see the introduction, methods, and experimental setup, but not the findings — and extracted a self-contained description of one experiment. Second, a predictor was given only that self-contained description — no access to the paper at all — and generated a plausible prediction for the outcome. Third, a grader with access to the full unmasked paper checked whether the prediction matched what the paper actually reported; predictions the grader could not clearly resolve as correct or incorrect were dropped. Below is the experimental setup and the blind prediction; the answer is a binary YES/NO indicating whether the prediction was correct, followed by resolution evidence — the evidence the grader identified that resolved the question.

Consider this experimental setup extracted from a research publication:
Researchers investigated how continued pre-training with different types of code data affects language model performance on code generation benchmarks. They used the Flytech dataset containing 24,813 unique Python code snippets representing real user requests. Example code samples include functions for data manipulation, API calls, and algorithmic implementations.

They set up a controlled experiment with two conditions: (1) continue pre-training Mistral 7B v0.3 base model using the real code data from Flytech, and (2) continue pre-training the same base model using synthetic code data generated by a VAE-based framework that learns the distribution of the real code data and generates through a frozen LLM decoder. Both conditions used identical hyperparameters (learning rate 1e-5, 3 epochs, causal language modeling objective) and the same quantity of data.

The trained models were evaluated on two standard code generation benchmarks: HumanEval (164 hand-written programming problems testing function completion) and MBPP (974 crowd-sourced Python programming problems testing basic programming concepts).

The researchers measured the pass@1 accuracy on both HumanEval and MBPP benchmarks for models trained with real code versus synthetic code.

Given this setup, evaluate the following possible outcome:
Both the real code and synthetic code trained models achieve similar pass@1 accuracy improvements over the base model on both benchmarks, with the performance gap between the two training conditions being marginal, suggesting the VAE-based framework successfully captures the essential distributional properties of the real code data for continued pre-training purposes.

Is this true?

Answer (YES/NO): NO